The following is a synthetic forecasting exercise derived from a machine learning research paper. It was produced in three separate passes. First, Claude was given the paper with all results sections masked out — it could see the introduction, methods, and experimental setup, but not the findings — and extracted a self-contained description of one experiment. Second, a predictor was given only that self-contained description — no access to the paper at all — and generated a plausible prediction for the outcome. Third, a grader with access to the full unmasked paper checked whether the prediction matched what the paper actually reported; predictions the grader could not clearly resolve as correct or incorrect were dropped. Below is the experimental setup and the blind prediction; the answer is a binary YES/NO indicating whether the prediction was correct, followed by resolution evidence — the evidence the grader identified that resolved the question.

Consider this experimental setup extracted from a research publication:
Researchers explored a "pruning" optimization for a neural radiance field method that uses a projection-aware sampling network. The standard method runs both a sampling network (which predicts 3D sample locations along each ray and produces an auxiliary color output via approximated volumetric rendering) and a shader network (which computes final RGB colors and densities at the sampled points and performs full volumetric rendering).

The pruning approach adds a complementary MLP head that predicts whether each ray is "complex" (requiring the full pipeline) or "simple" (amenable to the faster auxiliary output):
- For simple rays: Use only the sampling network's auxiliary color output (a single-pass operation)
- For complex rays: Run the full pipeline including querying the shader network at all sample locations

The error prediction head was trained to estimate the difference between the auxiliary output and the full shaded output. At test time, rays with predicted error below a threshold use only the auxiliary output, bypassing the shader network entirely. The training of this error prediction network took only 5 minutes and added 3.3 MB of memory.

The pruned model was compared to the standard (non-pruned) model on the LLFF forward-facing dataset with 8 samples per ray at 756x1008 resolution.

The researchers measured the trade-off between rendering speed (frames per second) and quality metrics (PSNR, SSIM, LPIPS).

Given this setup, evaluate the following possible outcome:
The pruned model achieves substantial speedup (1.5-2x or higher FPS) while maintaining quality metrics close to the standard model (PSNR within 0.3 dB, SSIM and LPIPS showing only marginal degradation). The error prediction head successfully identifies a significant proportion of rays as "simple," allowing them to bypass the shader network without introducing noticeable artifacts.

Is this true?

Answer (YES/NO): NO